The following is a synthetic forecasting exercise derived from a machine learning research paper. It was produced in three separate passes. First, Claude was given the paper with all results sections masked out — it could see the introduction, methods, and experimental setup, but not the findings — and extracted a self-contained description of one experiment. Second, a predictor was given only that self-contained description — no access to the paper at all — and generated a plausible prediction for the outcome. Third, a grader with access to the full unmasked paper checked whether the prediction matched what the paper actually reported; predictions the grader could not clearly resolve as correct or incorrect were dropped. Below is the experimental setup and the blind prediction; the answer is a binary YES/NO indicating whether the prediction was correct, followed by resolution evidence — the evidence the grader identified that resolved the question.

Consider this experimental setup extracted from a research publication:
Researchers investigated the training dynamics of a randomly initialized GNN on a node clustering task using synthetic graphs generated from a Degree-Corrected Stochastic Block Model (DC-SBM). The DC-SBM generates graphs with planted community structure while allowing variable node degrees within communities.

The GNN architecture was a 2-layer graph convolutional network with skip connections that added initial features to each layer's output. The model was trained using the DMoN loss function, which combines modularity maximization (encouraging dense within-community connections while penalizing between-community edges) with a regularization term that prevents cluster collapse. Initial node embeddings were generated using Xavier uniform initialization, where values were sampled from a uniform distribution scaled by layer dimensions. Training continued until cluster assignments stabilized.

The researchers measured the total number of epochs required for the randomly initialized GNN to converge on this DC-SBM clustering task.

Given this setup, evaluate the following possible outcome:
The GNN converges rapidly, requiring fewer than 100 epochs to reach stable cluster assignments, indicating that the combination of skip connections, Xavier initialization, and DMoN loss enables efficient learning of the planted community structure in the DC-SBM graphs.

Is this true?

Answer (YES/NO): NO